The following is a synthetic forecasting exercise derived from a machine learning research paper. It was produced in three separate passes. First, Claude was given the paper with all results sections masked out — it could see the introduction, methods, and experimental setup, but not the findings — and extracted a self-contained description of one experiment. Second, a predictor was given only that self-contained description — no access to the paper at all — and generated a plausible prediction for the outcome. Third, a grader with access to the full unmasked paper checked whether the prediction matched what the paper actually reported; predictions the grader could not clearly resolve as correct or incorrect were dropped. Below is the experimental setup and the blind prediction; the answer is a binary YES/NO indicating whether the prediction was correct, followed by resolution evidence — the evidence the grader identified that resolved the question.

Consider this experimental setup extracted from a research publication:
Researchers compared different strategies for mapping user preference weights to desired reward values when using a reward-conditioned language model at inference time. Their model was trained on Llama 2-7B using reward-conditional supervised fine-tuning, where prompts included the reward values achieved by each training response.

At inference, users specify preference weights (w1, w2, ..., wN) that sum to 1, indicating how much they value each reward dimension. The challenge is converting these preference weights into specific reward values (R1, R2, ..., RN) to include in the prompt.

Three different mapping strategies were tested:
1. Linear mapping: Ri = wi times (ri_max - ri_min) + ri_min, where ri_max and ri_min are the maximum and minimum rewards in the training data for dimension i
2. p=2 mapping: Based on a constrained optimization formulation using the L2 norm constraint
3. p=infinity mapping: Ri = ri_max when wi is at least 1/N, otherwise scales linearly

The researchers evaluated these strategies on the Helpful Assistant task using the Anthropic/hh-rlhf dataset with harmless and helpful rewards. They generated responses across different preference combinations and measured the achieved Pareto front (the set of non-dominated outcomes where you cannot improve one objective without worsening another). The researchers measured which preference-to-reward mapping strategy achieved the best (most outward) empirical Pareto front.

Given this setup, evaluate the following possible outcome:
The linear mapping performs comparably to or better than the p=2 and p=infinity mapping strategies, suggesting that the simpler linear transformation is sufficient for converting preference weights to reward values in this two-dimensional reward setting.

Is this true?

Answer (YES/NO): NO